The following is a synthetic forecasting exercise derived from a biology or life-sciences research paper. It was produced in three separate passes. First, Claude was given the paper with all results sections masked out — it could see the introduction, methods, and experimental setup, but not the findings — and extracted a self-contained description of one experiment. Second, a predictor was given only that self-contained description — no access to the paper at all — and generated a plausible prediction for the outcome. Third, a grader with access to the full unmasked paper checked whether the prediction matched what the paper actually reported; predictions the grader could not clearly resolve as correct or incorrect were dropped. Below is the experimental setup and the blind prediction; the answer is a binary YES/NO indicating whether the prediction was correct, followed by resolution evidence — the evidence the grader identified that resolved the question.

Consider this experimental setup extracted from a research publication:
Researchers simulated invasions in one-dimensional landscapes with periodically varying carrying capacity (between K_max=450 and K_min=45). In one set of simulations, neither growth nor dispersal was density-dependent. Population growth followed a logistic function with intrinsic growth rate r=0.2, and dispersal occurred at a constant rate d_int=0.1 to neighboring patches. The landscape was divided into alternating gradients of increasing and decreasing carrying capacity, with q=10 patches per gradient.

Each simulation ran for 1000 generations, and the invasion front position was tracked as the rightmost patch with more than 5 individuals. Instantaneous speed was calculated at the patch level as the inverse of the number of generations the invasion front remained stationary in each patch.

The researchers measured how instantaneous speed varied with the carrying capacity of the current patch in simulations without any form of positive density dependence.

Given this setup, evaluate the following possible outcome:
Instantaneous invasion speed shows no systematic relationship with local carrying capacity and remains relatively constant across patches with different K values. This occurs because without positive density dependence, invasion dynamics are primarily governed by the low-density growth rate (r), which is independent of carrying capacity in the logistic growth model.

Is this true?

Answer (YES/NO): YES